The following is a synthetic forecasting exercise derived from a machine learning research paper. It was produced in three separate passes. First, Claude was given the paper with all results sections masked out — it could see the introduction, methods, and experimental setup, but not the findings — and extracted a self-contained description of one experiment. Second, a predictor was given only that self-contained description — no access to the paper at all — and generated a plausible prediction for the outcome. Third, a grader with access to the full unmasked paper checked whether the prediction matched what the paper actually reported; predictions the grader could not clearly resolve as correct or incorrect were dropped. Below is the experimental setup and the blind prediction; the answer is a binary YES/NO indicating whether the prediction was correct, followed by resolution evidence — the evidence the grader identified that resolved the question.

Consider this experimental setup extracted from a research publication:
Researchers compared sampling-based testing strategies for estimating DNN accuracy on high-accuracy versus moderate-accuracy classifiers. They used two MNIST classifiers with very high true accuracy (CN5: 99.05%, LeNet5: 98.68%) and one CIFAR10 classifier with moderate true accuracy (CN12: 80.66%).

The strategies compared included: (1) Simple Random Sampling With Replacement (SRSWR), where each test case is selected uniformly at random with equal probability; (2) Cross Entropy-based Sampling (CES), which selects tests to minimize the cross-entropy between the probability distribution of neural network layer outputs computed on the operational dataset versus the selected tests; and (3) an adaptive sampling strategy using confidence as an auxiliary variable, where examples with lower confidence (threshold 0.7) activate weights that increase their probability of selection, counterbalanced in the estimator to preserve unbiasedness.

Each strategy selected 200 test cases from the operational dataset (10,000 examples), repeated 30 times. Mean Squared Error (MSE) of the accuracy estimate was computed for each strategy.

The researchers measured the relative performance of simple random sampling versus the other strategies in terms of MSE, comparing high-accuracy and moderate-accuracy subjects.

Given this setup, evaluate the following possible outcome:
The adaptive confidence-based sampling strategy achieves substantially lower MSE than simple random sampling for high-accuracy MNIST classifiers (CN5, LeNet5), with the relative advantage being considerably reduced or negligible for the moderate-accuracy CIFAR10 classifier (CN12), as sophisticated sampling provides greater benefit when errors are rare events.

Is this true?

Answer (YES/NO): NO